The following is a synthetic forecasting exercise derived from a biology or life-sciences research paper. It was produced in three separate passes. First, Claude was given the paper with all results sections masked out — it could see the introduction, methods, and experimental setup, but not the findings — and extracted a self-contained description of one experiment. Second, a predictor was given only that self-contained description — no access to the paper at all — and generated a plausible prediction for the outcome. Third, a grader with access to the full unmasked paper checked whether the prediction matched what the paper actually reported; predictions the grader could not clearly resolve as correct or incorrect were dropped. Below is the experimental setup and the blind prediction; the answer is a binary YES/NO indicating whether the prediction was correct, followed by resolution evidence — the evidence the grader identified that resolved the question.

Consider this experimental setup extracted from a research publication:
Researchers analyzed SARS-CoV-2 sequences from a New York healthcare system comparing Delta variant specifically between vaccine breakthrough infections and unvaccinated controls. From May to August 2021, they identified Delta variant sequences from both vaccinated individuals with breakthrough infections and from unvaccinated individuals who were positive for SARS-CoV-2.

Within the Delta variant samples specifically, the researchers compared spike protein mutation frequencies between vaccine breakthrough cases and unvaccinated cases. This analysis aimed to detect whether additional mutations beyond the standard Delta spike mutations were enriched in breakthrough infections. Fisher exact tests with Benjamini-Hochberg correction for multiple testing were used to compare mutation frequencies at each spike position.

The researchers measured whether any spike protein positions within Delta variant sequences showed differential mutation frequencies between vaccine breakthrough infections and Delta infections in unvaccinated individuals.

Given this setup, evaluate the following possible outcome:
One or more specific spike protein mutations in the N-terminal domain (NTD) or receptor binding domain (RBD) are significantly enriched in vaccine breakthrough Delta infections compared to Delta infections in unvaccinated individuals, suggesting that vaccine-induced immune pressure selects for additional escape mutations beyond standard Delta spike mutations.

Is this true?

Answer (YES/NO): YES